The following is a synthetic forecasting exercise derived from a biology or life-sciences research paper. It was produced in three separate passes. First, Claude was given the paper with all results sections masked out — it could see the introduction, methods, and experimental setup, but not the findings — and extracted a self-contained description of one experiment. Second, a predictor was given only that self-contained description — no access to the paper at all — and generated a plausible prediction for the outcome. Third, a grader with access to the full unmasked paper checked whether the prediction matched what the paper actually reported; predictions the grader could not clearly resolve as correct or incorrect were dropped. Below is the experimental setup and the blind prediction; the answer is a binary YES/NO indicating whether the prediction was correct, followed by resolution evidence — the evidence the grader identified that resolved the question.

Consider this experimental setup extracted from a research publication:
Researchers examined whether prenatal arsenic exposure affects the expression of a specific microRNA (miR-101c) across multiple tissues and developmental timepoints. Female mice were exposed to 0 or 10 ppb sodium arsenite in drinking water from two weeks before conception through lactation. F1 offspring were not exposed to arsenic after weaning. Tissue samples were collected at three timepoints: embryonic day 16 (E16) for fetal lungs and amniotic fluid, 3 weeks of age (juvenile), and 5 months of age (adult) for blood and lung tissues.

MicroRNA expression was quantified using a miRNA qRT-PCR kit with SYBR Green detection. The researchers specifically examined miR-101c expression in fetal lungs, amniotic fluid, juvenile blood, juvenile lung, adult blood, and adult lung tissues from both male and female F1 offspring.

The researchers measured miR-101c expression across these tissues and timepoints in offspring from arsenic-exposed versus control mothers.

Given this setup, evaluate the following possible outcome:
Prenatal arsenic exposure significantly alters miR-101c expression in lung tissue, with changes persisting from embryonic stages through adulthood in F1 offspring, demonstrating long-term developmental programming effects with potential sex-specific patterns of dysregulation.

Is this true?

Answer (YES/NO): YES